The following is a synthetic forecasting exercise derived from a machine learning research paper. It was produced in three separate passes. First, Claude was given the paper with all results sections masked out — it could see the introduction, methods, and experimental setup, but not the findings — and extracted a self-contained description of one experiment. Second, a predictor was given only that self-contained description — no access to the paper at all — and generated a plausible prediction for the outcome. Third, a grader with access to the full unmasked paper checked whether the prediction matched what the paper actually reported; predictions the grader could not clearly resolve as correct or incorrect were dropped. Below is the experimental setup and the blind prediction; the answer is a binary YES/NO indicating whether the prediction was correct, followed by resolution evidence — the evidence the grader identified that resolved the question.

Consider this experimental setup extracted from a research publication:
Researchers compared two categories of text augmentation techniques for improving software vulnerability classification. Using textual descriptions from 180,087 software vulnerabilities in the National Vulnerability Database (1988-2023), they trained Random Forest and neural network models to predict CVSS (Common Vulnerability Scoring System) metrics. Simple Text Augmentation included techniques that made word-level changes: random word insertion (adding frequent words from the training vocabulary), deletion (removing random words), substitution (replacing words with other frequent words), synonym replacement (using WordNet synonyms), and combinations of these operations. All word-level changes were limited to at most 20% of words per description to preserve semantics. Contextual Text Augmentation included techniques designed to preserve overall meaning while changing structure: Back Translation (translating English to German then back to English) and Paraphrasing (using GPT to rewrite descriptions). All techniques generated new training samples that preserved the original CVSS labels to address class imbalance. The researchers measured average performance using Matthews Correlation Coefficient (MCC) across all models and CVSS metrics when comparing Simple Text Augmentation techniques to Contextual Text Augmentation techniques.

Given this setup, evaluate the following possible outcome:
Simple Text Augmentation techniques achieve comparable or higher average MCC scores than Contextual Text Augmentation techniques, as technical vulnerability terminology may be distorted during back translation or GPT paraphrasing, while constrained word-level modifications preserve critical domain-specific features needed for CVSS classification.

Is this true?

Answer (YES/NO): YES